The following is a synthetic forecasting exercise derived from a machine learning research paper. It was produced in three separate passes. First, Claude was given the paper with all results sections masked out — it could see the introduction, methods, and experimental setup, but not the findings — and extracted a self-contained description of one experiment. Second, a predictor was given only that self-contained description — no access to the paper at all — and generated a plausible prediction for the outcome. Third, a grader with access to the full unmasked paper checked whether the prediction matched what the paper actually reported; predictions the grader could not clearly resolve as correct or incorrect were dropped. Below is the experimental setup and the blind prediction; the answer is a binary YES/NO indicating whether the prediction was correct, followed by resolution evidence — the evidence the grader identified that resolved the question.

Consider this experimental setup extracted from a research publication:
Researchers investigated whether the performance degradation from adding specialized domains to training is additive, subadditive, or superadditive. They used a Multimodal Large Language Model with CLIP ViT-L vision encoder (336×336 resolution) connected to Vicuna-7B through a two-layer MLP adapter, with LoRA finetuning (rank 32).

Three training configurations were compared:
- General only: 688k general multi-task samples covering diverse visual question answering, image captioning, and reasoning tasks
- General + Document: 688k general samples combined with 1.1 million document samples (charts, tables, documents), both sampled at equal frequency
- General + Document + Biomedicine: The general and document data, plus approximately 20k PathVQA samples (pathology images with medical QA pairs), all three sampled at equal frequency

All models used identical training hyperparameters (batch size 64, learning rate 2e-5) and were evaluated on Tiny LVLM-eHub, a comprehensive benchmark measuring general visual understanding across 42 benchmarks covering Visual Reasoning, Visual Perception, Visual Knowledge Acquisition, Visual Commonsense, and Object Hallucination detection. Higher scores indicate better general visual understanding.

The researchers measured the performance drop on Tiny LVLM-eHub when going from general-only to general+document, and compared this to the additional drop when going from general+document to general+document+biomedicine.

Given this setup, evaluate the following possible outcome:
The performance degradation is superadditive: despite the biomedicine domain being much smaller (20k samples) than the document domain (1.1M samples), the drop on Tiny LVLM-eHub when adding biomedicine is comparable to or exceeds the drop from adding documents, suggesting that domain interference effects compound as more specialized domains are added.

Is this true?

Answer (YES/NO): NO